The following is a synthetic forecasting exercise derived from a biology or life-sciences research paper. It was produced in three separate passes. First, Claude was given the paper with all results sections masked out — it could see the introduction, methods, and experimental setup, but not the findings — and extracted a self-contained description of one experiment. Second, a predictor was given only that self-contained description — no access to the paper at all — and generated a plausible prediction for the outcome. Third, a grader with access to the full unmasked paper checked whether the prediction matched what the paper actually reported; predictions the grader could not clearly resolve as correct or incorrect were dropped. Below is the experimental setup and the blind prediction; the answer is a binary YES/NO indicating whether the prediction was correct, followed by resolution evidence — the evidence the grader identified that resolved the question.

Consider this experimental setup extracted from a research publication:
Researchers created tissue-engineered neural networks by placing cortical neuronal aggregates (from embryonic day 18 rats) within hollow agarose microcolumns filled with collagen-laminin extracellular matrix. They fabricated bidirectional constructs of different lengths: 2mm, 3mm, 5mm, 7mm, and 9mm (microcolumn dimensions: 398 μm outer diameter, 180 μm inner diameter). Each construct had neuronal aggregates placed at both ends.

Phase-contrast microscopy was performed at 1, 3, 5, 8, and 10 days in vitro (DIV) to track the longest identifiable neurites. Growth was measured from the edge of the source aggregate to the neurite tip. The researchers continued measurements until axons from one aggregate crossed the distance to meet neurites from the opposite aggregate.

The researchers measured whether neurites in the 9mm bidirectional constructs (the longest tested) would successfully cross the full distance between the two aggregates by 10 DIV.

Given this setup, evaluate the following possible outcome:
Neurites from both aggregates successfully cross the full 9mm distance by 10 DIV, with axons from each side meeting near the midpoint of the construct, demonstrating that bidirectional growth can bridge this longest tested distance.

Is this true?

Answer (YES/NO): NO